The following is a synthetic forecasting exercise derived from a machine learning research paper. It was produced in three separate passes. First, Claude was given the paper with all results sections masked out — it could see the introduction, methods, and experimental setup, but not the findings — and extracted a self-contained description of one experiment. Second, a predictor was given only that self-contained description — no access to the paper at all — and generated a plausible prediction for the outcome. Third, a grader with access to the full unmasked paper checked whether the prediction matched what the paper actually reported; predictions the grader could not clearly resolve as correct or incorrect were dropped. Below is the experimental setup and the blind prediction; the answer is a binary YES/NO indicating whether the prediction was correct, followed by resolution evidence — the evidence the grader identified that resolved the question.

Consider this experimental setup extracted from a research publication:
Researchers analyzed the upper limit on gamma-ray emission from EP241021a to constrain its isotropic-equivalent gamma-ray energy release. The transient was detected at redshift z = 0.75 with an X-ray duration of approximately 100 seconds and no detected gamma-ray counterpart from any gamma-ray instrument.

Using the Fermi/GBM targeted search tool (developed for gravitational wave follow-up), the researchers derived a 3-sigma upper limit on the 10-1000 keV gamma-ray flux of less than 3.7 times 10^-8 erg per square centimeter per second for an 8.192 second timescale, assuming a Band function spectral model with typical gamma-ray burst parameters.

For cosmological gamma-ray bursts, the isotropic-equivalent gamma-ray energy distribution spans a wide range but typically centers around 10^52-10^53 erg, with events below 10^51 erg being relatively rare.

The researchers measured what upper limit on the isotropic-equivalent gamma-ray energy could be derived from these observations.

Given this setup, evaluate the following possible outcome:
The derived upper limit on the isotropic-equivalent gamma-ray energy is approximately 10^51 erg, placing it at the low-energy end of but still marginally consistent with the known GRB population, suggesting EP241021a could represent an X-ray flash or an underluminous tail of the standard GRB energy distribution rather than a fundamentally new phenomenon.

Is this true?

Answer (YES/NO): YES